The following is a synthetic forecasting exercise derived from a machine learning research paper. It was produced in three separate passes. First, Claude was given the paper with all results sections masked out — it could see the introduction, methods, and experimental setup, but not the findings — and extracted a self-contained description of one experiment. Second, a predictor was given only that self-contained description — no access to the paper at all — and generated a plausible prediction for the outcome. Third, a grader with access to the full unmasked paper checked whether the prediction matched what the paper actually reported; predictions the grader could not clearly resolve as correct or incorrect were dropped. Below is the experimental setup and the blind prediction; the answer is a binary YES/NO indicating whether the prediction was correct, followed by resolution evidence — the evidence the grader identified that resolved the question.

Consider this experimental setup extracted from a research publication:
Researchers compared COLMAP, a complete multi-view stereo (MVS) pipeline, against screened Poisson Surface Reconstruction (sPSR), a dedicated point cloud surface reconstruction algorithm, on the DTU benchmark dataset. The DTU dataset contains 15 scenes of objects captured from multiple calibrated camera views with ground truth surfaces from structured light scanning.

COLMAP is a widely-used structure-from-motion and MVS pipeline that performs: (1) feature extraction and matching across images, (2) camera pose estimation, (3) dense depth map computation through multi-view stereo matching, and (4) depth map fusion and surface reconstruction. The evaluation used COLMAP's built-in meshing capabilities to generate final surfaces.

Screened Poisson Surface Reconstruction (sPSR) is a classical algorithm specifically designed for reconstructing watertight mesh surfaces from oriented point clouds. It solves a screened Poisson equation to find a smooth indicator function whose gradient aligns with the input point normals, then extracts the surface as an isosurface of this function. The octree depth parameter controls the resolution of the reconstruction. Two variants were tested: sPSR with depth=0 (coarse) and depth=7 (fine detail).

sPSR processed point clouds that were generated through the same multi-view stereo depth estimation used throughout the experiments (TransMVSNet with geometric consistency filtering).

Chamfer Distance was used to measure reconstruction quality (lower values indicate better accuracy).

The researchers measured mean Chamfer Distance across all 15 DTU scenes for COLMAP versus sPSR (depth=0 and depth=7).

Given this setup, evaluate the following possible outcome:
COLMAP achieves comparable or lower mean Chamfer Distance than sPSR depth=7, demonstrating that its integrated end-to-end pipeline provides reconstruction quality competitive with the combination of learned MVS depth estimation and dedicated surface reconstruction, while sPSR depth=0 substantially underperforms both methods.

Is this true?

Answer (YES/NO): NO